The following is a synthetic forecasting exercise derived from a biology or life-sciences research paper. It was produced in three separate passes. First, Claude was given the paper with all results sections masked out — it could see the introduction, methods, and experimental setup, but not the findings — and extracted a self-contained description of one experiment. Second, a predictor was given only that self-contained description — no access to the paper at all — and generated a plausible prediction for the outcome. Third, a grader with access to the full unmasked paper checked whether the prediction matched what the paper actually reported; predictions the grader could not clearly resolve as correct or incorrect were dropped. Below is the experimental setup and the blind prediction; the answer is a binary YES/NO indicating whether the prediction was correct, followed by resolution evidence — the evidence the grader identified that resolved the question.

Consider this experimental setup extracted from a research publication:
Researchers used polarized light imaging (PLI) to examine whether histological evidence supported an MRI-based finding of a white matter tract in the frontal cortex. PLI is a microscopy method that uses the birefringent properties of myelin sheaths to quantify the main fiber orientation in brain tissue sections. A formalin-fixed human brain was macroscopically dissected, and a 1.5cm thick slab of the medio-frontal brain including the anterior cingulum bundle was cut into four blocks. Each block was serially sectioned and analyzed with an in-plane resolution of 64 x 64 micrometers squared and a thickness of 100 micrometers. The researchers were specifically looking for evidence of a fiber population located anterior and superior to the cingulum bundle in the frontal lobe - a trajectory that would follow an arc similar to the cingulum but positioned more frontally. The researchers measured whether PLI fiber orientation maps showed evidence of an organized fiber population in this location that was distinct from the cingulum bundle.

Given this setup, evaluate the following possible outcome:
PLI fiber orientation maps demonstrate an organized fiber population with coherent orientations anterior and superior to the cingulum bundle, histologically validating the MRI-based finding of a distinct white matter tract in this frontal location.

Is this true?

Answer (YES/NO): NO